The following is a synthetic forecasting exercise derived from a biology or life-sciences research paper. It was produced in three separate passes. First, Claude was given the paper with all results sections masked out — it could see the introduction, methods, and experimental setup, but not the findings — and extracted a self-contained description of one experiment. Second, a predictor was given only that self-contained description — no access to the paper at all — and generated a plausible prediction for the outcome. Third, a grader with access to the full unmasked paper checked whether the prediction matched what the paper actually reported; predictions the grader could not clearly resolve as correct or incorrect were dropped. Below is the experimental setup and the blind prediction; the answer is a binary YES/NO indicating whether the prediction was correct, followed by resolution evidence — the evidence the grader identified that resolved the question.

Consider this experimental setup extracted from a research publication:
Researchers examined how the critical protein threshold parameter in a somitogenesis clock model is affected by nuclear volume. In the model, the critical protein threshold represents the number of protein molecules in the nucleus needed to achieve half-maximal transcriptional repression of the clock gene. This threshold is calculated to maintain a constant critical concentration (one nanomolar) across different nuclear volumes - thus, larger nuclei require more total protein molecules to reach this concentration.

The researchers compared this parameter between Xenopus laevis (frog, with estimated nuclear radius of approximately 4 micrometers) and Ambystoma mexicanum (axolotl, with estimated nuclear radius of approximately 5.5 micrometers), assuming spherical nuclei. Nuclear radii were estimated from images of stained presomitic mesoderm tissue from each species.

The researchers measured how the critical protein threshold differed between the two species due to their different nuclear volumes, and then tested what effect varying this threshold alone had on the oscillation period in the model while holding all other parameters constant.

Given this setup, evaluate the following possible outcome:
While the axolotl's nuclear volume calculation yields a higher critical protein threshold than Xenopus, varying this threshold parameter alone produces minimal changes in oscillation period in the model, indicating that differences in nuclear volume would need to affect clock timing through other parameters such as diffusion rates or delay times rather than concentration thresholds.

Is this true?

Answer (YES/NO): YES